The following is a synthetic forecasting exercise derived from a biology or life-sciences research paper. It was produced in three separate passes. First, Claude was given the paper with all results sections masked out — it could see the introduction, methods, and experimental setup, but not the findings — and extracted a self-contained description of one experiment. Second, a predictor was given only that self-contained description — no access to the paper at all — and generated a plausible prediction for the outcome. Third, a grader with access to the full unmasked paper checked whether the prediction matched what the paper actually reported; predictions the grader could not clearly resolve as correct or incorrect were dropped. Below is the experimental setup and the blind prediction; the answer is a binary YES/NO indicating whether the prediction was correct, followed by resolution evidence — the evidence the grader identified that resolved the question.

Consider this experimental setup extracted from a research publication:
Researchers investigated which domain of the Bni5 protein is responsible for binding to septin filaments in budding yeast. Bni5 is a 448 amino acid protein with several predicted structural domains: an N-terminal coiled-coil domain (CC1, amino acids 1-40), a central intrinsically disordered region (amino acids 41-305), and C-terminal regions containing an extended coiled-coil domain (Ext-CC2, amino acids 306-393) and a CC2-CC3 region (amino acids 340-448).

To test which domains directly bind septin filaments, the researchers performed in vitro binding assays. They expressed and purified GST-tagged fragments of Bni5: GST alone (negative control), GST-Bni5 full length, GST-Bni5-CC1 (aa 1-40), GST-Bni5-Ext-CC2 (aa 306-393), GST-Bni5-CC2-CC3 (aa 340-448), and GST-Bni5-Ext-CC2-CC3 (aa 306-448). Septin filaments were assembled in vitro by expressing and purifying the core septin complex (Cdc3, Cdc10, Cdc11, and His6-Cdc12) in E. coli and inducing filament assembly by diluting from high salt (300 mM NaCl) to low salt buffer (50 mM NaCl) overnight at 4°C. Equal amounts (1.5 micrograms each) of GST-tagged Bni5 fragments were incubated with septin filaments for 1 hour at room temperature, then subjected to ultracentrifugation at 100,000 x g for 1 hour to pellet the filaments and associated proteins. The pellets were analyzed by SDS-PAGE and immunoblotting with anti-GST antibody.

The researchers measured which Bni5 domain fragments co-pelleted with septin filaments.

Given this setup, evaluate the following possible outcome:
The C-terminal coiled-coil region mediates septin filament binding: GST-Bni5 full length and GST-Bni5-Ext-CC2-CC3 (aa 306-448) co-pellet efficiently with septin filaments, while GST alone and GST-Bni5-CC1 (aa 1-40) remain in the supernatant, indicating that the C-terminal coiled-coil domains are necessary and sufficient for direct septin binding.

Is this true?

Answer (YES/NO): YES